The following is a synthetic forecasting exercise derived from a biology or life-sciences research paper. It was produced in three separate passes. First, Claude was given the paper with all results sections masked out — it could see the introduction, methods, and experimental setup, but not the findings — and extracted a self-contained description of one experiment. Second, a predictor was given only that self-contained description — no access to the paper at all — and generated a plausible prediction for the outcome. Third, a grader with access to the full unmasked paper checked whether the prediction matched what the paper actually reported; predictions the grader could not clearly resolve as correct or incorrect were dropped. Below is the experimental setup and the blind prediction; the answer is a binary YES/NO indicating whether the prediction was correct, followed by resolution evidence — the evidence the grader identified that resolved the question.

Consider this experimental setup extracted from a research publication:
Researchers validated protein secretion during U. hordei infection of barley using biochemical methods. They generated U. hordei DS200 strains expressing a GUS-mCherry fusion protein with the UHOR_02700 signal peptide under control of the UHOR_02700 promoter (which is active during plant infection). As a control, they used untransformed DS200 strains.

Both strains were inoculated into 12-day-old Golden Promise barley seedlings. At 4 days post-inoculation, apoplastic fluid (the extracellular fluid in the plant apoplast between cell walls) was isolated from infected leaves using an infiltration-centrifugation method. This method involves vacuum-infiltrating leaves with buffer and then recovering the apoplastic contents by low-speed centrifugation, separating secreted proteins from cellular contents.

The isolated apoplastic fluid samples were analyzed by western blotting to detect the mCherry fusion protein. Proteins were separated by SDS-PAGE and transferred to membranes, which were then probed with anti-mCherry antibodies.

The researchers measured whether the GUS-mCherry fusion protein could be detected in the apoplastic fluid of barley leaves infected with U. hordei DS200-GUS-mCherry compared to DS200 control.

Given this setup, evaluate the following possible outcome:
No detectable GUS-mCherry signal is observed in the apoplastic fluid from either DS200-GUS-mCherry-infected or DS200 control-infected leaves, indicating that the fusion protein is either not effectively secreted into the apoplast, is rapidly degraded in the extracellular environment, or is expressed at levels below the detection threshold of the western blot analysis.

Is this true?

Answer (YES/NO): NO